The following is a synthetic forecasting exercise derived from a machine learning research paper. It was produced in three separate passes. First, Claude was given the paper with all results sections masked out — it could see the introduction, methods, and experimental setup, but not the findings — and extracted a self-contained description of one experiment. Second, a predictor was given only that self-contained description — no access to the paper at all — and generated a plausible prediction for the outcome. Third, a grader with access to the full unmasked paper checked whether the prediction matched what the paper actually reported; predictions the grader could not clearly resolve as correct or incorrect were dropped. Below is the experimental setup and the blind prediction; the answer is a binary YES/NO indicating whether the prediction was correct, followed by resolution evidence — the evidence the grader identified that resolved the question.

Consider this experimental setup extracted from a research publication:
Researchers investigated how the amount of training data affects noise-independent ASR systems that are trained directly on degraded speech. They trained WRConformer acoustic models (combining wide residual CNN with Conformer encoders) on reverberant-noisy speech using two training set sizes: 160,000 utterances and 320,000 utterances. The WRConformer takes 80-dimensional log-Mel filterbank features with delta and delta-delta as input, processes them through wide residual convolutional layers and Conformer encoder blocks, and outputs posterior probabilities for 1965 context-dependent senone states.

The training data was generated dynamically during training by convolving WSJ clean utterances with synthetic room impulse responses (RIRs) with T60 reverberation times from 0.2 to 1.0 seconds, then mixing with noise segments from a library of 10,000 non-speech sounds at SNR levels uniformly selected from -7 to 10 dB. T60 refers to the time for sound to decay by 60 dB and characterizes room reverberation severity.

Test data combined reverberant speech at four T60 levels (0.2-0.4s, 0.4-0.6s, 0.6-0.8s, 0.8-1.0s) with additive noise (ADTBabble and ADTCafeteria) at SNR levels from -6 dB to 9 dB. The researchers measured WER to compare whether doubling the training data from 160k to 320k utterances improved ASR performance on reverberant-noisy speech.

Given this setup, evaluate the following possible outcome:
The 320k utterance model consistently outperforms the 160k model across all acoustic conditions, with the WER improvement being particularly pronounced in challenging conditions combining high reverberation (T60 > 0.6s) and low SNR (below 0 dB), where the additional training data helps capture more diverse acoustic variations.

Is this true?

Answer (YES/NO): NO